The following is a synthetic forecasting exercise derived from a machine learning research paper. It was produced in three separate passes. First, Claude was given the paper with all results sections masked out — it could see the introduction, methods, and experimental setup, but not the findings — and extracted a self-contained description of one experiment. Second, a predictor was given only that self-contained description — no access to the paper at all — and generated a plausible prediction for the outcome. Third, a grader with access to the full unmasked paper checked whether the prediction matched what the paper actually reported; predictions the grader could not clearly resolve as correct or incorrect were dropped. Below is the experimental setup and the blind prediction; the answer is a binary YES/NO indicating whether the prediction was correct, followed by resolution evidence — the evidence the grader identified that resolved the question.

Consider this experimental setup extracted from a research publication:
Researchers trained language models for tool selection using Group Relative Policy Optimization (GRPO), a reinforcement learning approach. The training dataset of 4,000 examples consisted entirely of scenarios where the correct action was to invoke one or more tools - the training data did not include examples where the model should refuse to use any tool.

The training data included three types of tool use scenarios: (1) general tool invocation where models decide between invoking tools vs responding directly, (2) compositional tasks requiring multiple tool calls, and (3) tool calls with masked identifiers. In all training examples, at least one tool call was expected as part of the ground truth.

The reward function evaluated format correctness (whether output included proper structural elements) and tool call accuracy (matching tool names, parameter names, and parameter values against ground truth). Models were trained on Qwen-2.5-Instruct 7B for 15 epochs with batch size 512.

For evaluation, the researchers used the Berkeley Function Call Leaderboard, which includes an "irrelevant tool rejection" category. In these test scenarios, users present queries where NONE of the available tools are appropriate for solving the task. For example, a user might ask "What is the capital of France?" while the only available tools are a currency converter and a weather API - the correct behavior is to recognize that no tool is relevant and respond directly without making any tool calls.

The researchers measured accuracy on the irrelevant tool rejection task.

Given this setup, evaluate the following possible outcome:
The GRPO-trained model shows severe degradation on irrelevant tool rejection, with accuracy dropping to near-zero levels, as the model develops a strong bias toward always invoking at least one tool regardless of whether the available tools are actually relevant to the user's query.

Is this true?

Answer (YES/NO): NO